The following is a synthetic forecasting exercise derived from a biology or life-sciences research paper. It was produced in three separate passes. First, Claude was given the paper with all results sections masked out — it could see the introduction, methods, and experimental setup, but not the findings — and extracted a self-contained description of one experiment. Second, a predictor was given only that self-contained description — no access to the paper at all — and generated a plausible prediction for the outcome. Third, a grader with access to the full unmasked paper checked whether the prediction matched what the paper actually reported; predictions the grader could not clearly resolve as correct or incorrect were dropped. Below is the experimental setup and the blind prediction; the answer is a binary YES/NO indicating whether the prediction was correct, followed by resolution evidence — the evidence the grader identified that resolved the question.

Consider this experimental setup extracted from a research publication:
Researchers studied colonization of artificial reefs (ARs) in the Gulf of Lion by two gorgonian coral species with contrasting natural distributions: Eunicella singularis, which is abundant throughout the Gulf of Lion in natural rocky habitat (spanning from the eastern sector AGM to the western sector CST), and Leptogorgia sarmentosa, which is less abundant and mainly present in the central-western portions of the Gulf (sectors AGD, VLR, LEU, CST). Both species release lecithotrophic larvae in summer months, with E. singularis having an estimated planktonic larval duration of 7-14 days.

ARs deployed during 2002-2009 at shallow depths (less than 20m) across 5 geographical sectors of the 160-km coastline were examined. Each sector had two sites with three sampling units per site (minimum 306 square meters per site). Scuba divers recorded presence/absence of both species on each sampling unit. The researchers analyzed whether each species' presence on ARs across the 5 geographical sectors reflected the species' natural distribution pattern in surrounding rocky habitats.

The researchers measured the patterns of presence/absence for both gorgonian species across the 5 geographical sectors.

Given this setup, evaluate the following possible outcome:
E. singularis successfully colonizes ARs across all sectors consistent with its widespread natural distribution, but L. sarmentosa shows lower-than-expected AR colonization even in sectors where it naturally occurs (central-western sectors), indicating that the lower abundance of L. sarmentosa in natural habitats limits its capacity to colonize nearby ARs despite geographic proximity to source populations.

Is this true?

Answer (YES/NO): NO